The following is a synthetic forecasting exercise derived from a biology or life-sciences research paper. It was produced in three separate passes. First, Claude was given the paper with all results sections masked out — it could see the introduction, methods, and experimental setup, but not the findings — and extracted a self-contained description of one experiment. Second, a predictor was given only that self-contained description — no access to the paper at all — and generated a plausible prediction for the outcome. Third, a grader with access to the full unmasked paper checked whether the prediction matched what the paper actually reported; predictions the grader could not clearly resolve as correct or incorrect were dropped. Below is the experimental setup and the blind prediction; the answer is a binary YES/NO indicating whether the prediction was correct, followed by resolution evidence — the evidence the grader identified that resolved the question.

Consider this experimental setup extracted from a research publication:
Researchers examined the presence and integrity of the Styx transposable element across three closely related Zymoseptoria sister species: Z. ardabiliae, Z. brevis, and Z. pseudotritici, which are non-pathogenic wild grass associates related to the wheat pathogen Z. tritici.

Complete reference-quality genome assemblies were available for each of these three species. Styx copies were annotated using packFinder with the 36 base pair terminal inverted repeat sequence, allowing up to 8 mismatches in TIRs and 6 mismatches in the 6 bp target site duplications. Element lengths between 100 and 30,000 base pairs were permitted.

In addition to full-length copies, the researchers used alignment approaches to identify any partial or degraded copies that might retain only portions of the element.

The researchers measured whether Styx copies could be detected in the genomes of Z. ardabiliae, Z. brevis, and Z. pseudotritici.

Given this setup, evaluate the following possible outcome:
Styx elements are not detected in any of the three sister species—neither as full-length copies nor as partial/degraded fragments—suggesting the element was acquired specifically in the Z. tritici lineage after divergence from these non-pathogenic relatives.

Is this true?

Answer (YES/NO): NO